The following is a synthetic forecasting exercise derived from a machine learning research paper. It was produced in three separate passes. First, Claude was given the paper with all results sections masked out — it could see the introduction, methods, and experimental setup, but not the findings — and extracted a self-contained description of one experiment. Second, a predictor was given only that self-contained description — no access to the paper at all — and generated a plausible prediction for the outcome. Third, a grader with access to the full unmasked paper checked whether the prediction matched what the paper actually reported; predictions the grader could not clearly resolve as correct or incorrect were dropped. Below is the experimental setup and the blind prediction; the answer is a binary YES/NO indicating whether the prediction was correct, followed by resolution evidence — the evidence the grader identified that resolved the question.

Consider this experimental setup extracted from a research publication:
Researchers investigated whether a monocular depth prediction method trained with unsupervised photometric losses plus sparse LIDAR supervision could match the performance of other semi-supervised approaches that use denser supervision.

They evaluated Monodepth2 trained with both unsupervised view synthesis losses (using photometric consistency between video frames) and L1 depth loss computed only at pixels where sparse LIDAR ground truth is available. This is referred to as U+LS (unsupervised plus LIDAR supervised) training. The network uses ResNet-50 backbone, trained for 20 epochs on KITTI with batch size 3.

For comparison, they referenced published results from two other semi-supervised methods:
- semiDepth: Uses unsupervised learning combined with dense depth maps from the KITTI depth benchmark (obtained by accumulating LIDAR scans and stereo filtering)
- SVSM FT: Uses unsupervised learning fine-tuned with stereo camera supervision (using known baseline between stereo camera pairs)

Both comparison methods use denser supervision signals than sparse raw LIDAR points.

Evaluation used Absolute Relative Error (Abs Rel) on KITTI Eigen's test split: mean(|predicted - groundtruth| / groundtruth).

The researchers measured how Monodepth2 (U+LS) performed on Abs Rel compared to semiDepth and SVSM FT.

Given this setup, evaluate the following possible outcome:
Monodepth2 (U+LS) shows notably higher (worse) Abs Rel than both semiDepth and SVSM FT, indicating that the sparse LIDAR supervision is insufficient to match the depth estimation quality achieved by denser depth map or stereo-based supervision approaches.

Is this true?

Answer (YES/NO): NO